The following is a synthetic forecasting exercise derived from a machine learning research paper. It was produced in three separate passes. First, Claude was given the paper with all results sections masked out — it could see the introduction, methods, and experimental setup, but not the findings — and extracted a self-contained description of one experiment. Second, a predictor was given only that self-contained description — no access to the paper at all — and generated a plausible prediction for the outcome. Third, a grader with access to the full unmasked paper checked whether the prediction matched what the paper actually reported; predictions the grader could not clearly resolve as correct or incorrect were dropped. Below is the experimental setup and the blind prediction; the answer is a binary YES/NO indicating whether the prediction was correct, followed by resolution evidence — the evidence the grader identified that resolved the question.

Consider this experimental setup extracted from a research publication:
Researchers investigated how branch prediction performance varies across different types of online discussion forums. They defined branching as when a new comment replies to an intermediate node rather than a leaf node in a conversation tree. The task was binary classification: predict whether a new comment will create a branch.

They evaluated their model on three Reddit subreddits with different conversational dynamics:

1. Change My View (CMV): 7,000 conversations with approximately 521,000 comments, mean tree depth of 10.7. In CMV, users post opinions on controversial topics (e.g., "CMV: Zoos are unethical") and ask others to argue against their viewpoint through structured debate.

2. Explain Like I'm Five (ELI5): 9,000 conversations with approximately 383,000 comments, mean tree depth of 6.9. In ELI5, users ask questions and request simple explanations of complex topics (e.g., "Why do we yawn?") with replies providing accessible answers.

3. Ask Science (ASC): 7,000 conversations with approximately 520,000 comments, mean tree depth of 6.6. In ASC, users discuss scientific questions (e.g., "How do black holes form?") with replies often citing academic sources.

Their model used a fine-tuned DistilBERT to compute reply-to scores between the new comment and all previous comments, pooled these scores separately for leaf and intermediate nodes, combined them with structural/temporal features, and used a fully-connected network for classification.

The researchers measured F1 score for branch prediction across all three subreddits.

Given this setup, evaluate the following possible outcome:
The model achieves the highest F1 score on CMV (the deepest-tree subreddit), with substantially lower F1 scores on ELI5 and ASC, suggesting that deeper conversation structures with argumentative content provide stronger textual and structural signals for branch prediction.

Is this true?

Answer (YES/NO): NO